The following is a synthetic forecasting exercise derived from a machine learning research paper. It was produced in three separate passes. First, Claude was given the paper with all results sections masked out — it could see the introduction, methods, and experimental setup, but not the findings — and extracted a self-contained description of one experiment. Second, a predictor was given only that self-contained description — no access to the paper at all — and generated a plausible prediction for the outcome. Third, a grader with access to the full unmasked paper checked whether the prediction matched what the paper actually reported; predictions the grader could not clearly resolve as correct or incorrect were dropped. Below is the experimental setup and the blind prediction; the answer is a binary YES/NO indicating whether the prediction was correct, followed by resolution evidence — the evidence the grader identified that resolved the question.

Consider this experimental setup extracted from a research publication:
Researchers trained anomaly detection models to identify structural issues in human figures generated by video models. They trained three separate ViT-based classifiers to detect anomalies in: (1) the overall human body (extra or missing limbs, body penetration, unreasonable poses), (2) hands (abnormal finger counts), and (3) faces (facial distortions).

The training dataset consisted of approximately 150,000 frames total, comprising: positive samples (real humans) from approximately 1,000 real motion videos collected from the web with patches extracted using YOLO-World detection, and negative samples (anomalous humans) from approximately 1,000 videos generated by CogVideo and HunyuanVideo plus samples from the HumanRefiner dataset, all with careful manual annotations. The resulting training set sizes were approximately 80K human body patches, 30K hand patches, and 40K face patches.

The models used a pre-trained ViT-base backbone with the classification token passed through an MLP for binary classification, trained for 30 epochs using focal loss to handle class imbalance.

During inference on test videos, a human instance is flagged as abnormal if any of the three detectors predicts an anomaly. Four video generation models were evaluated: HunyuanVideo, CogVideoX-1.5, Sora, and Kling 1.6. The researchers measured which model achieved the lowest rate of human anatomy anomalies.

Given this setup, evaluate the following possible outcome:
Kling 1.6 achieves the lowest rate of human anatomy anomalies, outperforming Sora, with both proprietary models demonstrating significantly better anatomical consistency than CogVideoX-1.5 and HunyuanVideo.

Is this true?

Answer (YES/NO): NO